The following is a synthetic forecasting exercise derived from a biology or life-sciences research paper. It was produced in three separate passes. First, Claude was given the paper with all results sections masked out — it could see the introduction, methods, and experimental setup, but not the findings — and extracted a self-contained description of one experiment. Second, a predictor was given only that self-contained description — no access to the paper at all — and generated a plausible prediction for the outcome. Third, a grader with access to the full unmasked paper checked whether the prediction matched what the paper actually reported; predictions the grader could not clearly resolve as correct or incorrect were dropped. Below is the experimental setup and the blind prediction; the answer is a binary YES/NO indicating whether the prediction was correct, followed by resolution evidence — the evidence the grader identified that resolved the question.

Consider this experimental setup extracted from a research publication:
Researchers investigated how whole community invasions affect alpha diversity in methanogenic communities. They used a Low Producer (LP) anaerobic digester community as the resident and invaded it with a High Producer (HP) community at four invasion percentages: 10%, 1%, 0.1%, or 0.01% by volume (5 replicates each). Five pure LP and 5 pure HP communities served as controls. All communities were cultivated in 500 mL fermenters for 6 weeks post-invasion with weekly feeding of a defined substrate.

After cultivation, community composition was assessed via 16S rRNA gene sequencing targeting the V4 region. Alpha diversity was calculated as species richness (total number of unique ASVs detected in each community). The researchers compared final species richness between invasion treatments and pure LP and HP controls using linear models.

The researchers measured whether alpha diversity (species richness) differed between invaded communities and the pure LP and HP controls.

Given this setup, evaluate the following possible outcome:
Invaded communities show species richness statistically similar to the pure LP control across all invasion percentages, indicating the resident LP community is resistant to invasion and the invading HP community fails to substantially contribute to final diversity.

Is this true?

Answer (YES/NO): NO